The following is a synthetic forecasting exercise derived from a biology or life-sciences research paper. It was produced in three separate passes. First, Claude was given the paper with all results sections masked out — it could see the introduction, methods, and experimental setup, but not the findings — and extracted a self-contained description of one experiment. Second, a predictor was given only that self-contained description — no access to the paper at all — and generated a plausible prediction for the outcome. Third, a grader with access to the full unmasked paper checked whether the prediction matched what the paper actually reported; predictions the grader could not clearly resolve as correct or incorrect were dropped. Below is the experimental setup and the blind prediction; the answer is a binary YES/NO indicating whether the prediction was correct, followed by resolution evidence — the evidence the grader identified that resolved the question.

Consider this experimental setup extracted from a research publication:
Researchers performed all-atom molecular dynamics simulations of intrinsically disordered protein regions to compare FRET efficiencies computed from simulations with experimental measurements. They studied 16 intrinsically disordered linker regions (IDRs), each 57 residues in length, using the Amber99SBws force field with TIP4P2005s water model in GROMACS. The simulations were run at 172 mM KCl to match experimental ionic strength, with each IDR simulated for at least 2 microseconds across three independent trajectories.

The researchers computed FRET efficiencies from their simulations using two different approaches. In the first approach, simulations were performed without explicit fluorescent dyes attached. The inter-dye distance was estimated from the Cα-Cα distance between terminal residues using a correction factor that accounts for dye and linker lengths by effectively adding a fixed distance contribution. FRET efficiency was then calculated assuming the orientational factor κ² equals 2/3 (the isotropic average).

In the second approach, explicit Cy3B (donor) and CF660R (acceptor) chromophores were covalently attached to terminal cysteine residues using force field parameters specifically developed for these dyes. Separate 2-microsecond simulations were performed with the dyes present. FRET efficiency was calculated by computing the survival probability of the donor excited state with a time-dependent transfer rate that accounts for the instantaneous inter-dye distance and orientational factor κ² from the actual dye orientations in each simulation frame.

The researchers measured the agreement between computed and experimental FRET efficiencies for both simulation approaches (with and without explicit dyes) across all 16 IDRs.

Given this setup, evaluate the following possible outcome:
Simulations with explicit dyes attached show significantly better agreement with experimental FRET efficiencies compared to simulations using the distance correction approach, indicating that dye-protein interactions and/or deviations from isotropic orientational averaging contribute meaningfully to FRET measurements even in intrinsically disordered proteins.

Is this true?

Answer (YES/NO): NO